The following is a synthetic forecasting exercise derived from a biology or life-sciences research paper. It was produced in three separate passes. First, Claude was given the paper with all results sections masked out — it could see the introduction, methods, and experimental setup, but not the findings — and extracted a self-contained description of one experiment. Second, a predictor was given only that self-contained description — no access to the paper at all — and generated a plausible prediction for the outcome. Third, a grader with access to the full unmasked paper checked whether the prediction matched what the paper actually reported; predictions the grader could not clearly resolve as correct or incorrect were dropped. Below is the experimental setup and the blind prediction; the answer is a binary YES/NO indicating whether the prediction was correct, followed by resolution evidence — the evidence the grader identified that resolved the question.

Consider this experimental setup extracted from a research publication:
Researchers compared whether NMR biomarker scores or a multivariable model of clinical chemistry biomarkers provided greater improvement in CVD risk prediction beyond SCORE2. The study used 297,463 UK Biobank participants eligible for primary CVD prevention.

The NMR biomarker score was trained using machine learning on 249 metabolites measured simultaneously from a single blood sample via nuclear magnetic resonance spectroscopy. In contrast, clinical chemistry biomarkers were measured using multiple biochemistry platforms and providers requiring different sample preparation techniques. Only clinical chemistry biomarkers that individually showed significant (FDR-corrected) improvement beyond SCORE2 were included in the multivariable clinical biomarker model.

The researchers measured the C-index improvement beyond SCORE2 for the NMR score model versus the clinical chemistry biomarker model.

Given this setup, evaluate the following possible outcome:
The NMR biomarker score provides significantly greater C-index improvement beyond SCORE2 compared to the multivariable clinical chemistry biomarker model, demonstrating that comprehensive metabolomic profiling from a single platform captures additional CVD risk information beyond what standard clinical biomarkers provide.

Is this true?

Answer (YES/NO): NO